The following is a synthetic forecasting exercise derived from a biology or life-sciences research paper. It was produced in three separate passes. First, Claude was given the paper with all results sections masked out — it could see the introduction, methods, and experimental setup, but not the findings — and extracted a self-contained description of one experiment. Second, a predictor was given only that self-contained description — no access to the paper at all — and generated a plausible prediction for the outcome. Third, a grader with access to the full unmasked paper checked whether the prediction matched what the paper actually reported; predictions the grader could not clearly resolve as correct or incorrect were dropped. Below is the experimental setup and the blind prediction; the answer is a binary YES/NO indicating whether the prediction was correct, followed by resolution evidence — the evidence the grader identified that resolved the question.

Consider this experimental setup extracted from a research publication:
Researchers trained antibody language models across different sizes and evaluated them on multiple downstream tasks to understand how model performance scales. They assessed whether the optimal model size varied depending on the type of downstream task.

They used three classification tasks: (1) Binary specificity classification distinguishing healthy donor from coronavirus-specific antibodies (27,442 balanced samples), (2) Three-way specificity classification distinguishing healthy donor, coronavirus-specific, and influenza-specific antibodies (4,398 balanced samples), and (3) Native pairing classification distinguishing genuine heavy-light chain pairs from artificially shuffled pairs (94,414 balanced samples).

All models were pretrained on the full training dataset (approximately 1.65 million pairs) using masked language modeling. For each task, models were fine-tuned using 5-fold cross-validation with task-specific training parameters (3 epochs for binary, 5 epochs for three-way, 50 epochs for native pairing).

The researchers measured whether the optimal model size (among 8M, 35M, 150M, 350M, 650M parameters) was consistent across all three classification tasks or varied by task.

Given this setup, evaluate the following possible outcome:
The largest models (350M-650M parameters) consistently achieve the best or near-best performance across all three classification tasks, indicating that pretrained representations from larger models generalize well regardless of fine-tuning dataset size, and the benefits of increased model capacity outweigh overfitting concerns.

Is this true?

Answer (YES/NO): NO